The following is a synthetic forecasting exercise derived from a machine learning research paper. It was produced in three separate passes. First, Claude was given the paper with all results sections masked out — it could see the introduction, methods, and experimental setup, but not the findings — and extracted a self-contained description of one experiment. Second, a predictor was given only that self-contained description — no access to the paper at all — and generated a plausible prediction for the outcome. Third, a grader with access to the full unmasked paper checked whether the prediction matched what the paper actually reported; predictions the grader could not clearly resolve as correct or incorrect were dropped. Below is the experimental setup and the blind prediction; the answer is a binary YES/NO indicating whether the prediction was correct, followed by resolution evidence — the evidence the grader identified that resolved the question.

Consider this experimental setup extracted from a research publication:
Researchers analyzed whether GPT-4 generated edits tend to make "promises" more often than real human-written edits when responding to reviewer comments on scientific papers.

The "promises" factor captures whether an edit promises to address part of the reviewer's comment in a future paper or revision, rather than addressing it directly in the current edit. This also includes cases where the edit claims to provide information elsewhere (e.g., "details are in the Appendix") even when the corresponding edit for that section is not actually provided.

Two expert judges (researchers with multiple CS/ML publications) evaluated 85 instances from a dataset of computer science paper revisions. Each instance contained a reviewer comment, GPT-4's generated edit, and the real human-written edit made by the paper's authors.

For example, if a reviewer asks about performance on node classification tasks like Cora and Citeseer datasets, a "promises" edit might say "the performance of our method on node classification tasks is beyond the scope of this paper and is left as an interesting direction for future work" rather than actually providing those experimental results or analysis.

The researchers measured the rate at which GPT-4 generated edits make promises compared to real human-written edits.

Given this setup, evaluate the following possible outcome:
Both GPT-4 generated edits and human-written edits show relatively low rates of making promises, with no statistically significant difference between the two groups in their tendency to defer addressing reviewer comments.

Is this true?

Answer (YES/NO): NO